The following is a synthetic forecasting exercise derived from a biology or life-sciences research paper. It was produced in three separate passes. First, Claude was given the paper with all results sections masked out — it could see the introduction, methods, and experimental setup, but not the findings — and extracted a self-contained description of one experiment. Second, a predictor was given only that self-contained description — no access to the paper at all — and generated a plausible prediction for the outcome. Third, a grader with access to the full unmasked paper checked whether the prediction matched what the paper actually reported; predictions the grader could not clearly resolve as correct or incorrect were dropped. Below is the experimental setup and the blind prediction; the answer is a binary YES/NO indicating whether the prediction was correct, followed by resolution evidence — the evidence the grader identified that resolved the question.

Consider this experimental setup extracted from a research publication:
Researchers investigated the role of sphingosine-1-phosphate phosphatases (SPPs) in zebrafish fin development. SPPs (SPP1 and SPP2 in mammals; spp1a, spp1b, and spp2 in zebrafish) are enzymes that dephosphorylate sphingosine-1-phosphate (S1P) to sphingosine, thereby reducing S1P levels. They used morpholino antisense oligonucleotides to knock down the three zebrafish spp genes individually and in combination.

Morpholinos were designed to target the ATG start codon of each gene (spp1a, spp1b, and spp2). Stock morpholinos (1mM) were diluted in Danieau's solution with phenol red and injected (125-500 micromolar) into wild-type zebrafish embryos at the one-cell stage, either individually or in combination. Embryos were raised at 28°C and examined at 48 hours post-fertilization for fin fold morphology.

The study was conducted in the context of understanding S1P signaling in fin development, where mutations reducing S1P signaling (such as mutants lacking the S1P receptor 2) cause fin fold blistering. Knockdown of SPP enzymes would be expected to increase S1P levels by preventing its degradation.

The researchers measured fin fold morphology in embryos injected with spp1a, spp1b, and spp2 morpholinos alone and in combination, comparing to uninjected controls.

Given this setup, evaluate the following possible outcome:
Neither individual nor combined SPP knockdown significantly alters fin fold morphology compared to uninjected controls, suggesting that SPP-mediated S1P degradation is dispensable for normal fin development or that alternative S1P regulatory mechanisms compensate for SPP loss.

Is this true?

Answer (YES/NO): NO